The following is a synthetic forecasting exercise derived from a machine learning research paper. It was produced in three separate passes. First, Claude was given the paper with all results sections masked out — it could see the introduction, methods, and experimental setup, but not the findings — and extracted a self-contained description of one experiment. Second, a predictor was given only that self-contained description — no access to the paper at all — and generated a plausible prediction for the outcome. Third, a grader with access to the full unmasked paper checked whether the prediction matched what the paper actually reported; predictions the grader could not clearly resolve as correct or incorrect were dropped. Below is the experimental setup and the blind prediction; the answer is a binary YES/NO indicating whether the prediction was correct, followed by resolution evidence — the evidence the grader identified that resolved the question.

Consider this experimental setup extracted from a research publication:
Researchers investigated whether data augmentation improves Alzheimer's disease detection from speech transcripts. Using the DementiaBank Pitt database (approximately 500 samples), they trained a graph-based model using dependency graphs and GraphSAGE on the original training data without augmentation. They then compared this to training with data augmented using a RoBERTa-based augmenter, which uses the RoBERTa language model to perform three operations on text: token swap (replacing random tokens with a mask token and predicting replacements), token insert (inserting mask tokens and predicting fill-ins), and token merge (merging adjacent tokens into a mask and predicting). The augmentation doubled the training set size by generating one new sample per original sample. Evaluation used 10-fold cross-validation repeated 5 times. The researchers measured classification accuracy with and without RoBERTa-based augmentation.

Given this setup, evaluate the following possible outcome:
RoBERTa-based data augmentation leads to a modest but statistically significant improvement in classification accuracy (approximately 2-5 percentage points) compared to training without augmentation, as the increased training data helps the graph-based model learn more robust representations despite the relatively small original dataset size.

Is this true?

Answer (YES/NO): NO